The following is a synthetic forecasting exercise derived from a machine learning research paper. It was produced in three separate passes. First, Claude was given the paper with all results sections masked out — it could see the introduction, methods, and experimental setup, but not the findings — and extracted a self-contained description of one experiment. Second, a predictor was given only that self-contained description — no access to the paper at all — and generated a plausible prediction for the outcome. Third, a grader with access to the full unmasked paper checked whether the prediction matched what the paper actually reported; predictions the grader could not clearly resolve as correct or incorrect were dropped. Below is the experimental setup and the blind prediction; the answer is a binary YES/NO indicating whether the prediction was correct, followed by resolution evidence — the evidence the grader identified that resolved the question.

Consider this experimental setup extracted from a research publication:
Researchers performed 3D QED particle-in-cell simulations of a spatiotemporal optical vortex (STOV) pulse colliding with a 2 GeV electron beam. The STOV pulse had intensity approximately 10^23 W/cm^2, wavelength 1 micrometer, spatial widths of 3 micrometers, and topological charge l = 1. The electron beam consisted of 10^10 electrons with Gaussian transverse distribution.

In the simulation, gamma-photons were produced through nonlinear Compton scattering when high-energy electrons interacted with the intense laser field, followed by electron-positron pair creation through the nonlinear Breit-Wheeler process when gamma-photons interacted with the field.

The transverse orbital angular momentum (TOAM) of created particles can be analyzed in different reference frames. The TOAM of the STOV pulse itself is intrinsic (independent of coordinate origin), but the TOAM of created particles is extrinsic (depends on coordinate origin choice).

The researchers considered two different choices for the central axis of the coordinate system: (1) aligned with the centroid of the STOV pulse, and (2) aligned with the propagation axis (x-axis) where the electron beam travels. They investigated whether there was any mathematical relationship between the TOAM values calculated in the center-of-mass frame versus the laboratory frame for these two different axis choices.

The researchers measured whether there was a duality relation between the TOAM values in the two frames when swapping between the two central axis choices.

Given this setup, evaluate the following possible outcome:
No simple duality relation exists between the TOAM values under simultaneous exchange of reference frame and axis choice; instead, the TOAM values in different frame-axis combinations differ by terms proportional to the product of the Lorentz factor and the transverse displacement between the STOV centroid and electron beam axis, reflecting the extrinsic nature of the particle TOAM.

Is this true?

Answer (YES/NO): NO